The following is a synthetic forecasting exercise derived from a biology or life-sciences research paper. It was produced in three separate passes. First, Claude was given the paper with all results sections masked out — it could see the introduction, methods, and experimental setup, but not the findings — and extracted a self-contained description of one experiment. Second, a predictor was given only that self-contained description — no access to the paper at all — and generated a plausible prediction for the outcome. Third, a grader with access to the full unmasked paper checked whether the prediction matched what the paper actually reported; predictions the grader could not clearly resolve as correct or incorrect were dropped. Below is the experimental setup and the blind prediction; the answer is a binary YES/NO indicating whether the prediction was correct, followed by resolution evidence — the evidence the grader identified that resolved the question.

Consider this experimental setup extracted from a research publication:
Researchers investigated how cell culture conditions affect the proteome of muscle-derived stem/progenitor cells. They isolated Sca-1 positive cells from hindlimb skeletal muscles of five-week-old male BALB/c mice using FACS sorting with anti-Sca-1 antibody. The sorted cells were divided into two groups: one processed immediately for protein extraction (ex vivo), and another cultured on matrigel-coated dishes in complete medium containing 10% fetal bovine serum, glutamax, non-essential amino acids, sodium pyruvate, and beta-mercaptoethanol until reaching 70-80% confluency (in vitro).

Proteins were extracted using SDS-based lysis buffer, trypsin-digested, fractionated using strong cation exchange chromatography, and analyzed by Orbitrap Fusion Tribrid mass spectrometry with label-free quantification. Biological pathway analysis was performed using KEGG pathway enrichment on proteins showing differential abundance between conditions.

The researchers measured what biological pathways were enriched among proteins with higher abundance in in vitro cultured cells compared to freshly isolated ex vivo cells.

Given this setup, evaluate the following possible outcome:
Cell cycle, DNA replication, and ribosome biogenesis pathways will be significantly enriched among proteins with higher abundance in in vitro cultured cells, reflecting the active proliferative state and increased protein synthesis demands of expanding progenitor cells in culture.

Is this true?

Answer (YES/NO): NO